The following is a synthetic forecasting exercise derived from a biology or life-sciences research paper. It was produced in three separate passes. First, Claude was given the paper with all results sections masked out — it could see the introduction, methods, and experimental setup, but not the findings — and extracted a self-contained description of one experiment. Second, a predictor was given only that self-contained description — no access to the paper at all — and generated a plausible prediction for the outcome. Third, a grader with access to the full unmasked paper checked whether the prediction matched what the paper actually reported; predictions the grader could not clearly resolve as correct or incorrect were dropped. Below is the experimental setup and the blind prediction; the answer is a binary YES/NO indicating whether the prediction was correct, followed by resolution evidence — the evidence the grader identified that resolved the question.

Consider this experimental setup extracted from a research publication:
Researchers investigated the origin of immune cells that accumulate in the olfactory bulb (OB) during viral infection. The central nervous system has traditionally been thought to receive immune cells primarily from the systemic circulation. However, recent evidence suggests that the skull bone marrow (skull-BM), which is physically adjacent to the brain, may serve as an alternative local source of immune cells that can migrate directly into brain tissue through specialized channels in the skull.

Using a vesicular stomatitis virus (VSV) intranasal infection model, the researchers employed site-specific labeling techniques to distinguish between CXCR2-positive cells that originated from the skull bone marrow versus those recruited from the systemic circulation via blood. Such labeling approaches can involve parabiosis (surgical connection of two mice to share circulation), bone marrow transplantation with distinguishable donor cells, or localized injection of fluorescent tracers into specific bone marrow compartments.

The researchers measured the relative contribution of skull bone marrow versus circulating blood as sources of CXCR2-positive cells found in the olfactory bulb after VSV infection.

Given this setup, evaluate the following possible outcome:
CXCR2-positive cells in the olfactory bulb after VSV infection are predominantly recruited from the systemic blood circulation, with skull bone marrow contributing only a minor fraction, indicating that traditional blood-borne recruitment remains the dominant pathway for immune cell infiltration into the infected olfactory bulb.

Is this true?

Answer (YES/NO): NO